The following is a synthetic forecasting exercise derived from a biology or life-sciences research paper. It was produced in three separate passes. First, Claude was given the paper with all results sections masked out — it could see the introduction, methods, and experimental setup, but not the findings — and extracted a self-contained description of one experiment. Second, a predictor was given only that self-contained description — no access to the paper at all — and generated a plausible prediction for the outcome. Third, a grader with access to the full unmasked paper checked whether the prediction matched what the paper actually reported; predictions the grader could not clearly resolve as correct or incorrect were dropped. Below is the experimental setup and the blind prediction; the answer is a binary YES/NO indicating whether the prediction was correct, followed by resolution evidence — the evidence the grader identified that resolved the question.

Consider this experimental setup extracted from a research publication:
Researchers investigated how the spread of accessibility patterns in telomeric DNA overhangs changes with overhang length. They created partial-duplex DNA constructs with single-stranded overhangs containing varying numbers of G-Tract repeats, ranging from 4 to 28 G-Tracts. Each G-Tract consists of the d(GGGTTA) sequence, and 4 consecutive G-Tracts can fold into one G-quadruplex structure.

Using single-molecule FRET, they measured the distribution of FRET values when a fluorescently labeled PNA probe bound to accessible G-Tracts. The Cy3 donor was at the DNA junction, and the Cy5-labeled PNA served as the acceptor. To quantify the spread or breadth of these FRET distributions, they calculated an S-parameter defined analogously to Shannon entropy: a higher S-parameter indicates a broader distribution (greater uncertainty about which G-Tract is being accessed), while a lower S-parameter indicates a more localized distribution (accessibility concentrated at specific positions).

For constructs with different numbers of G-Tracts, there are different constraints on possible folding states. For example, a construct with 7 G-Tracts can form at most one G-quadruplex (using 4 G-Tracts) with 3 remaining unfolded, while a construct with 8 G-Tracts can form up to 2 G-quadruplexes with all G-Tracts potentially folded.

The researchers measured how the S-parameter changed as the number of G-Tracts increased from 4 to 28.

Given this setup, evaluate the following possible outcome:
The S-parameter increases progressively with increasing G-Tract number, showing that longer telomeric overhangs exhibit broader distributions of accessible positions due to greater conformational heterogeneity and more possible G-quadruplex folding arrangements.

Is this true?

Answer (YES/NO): NO